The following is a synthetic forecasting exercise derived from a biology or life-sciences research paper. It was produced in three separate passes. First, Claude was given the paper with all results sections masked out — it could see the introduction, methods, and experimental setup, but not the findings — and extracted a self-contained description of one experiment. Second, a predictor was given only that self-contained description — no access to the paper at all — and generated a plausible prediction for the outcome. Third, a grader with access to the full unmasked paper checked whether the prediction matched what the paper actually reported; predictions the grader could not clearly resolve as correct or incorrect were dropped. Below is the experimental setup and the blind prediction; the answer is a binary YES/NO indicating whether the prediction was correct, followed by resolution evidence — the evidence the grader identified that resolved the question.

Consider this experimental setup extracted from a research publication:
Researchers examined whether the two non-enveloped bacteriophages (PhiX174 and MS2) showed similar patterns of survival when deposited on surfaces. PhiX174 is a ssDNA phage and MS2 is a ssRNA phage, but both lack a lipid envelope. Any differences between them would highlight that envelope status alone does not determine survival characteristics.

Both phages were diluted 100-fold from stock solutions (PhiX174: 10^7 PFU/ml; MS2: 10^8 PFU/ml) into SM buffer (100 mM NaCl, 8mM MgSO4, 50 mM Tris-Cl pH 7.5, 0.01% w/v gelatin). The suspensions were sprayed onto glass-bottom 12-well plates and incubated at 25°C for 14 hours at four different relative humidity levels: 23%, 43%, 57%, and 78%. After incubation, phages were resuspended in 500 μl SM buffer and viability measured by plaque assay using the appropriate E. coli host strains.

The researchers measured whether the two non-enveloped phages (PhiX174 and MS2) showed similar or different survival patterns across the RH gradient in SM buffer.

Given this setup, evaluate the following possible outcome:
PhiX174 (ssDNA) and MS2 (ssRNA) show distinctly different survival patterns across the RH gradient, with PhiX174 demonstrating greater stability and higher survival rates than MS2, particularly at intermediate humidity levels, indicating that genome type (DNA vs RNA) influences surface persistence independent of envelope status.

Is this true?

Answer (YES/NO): NO